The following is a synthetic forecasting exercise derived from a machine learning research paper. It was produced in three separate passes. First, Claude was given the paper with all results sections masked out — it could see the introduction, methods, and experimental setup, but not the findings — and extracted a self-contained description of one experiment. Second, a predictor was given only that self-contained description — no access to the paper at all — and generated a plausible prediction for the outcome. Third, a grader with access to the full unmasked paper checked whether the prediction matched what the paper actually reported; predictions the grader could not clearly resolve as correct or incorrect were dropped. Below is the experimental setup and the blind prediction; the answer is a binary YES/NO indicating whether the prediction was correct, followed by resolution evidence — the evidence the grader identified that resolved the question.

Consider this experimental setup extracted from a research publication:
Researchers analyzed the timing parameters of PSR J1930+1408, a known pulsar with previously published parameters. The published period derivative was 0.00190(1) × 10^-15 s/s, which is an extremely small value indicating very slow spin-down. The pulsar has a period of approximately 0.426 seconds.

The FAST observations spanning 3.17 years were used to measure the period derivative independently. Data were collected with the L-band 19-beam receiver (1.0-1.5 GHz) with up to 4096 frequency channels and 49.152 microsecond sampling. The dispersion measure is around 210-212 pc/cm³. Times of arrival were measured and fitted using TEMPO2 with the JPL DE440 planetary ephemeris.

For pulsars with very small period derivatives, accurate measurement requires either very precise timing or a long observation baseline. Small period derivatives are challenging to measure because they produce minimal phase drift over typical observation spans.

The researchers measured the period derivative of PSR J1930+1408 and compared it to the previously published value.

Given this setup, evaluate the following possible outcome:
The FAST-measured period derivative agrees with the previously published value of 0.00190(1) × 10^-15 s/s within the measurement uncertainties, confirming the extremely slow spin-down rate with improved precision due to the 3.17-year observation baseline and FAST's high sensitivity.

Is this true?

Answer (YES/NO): NO